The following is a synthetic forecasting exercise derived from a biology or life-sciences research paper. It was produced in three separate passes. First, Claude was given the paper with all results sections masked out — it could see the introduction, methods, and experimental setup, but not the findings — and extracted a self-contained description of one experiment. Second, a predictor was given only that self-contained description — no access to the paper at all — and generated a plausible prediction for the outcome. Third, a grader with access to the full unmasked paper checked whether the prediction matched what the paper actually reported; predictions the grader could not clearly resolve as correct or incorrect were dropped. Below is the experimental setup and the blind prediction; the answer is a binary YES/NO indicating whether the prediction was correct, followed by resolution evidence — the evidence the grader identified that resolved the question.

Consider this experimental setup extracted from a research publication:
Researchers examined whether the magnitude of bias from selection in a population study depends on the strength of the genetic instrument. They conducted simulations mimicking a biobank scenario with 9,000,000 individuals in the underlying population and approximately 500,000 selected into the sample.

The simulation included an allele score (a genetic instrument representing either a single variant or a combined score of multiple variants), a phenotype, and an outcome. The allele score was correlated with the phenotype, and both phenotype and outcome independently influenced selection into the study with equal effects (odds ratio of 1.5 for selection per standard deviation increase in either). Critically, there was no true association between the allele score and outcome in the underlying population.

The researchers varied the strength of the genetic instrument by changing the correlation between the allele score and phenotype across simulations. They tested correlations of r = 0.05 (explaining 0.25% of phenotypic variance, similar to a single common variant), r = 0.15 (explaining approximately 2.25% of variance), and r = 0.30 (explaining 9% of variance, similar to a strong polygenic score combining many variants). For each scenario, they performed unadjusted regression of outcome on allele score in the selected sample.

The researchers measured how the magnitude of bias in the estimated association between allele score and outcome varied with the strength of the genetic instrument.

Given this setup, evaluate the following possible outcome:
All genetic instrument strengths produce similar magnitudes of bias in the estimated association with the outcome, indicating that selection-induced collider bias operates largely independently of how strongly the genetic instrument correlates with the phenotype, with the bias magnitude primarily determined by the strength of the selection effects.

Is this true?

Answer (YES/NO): NO